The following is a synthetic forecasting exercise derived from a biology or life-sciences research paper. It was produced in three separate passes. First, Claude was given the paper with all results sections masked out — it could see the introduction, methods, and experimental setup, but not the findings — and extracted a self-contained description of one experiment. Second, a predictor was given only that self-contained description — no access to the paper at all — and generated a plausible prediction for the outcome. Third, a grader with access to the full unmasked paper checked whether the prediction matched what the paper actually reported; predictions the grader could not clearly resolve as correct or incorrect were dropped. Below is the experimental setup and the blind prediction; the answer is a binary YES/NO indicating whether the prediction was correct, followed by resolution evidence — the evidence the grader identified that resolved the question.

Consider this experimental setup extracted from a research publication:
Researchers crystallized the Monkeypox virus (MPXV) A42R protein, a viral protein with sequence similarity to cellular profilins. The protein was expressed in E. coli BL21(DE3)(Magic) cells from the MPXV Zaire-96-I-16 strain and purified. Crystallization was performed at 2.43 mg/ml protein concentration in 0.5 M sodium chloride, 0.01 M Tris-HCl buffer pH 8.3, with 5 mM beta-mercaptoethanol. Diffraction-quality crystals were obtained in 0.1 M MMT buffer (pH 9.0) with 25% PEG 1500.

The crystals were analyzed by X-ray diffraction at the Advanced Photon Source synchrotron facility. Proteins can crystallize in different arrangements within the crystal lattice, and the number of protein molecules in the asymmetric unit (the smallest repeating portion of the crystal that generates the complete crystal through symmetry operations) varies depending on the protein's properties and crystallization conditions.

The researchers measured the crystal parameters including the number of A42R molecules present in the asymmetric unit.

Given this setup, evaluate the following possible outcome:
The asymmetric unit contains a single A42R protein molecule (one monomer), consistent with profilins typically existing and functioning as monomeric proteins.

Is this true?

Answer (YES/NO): NO